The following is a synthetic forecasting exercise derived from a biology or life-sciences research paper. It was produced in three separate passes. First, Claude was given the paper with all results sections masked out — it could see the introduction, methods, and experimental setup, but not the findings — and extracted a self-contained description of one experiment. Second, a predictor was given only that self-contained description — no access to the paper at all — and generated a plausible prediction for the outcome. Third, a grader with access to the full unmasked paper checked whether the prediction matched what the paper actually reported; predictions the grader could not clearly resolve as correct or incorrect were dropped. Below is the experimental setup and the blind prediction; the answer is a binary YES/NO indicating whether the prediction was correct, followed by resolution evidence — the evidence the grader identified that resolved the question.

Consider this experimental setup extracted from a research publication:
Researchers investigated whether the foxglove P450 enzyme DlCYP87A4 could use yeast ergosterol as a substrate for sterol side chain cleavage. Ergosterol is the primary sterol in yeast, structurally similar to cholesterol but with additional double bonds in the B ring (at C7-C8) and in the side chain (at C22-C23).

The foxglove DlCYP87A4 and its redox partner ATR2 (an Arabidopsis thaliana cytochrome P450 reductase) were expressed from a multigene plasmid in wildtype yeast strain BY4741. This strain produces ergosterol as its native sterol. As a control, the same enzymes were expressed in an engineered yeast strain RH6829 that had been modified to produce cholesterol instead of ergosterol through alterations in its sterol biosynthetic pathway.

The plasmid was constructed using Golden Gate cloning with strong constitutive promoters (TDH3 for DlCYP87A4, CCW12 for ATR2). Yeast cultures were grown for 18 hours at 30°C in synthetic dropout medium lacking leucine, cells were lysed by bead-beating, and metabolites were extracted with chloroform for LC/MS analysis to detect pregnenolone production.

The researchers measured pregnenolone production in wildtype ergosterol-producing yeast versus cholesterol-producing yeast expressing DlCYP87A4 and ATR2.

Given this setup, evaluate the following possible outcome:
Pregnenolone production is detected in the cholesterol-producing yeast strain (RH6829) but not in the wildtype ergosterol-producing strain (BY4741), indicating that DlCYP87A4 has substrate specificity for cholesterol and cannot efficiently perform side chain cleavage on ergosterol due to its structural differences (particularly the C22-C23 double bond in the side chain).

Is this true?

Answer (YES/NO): YES